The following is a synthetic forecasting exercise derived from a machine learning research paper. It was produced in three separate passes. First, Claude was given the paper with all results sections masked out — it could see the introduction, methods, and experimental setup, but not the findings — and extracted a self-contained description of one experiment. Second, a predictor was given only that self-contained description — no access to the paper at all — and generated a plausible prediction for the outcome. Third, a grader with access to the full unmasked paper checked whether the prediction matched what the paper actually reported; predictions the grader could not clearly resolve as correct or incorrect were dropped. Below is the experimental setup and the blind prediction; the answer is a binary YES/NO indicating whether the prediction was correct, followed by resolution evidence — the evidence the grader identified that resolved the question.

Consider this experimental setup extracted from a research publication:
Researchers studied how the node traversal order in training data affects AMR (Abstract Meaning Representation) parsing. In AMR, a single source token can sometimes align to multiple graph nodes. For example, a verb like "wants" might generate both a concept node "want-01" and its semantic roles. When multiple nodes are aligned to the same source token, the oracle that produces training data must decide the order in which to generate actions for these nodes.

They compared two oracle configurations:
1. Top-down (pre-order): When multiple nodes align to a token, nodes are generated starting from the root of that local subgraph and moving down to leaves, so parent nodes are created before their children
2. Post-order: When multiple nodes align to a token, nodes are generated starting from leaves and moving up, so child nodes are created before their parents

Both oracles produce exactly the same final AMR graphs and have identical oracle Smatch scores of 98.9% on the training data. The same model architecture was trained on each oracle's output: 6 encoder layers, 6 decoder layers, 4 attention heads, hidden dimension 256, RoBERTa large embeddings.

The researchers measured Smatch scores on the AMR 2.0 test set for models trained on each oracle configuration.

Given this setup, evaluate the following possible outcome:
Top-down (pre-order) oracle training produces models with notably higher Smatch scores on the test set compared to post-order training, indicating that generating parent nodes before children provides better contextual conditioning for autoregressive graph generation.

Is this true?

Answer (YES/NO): NO